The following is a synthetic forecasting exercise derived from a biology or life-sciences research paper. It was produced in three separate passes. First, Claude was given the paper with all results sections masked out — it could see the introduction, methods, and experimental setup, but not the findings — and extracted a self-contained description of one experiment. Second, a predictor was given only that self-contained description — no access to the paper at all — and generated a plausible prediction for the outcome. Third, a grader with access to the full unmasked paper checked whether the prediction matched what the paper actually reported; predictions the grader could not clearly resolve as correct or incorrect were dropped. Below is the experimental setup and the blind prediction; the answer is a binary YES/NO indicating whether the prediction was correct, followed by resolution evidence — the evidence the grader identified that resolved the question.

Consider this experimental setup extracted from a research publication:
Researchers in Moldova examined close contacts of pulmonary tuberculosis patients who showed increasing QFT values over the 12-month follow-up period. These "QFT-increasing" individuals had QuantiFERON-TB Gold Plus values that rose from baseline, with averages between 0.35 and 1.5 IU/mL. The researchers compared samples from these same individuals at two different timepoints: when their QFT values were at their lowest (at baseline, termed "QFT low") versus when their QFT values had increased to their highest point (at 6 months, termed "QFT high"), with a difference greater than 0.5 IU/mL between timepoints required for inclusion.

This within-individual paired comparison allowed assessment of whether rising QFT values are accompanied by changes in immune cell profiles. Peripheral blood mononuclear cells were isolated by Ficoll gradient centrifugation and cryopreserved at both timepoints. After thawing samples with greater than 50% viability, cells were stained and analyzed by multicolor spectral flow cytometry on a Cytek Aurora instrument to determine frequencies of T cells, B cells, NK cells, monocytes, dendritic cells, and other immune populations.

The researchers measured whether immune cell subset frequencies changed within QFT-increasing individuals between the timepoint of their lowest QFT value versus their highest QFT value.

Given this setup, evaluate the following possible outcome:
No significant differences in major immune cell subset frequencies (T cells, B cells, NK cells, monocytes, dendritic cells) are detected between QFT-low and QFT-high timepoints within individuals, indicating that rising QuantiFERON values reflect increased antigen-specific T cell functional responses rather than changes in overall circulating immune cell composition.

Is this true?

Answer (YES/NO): YES